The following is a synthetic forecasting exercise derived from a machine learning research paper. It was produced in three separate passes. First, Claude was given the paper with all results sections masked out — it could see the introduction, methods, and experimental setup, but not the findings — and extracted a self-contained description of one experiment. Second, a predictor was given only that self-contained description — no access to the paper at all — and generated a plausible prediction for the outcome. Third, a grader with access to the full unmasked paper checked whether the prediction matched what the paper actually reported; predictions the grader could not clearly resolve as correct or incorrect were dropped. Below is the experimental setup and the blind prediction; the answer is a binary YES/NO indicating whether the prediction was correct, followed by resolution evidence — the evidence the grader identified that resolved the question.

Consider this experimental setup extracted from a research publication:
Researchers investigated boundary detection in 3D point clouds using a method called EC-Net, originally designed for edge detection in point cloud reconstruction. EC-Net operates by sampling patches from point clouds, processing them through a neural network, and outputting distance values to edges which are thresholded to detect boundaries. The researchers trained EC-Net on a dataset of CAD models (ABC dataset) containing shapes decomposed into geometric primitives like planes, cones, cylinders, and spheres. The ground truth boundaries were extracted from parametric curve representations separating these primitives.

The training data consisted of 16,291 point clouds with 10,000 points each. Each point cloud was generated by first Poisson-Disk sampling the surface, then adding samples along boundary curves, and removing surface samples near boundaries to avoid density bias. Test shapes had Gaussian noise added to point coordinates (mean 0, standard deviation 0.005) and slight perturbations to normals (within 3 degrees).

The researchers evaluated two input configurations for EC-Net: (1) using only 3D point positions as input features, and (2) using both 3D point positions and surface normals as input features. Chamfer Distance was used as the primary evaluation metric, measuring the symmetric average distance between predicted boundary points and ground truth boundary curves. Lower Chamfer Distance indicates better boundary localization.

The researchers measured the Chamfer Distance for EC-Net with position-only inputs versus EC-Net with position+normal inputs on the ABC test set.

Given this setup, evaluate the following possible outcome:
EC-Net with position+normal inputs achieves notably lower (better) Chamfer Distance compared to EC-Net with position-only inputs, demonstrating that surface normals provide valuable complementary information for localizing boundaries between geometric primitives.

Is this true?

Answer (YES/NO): NO